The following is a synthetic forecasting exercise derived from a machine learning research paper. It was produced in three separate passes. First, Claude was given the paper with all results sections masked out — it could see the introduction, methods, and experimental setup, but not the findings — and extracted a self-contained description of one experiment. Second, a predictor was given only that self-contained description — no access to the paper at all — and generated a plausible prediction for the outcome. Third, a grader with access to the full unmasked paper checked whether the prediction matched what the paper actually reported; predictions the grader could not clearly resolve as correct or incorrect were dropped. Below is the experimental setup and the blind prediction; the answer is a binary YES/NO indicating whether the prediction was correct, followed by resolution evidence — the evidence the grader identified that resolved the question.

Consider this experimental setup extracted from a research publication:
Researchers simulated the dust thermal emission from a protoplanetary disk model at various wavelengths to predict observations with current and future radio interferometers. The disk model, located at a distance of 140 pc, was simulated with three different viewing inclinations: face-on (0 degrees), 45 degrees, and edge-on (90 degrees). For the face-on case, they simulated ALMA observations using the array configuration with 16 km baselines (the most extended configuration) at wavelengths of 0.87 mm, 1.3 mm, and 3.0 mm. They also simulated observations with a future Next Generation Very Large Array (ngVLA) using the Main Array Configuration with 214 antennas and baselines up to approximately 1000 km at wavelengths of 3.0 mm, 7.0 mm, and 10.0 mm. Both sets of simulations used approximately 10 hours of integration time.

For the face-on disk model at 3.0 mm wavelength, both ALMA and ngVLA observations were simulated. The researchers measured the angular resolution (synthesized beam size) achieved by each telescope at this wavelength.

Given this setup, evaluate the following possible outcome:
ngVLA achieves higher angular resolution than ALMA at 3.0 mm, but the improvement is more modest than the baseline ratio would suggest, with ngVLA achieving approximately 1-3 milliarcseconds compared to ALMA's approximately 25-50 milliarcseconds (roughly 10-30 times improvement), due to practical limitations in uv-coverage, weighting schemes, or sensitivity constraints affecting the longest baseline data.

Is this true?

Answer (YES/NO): NO